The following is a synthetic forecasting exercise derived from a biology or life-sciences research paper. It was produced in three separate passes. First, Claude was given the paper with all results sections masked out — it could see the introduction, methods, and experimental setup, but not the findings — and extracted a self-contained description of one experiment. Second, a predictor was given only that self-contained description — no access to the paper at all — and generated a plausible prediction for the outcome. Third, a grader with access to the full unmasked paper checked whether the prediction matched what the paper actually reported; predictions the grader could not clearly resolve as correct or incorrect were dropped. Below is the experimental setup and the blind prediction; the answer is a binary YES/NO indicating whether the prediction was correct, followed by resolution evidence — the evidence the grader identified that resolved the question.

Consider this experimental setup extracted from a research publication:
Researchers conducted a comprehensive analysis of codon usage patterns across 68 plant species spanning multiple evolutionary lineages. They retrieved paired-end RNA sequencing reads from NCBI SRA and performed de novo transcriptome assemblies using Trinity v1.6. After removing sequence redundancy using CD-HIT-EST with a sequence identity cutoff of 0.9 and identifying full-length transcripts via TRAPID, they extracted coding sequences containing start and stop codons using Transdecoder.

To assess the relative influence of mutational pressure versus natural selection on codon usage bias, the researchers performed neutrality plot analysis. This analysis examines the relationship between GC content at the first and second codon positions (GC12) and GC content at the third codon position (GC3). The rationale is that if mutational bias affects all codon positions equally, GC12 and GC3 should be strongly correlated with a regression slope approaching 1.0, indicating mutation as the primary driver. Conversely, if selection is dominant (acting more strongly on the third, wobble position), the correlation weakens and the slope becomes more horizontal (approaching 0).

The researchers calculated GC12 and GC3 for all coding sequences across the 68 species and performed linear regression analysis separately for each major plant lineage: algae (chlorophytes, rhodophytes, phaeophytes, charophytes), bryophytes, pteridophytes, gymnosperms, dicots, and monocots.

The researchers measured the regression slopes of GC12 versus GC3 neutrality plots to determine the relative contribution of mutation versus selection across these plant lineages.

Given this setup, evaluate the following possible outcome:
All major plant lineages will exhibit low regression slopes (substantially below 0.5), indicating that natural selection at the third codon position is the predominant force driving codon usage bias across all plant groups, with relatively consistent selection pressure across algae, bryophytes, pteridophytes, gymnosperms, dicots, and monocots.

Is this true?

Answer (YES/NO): NO